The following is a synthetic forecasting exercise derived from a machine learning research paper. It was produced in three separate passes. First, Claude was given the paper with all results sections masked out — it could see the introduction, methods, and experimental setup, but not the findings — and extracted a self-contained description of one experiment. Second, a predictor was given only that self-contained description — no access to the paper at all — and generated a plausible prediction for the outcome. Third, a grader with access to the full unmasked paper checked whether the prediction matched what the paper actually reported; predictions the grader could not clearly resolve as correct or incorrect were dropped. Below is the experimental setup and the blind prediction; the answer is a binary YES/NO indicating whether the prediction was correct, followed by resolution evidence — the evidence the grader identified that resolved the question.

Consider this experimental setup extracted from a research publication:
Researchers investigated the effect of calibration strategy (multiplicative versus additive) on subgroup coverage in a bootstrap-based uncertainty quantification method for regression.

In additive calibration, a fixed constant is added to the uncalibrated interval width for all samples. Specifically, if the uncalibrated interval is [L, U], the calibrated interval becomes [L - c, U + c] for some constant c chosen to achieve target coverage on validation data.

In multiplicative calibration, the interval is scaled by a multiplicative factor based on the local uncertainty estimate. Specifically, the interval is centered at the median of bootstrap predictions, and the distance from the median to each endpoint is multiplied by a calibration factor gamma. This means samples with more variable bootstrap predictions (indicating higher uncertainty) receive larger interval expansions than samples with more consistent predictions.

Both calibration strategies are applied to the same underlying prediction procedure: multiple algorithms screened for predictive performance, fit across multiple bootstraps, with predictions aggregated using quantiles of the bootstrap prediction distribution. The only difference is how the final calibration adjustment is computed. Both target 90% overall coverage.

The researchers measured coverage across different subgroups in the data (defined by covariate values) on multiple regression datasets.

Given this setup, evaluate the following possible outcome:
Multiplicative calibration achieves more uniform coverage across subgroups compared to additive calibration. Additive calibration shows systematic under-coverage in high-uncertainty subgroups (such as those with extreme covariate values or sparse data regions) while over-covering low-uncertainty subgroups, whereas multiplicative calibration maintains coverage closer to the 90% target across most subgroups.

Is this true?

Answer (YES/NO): NO